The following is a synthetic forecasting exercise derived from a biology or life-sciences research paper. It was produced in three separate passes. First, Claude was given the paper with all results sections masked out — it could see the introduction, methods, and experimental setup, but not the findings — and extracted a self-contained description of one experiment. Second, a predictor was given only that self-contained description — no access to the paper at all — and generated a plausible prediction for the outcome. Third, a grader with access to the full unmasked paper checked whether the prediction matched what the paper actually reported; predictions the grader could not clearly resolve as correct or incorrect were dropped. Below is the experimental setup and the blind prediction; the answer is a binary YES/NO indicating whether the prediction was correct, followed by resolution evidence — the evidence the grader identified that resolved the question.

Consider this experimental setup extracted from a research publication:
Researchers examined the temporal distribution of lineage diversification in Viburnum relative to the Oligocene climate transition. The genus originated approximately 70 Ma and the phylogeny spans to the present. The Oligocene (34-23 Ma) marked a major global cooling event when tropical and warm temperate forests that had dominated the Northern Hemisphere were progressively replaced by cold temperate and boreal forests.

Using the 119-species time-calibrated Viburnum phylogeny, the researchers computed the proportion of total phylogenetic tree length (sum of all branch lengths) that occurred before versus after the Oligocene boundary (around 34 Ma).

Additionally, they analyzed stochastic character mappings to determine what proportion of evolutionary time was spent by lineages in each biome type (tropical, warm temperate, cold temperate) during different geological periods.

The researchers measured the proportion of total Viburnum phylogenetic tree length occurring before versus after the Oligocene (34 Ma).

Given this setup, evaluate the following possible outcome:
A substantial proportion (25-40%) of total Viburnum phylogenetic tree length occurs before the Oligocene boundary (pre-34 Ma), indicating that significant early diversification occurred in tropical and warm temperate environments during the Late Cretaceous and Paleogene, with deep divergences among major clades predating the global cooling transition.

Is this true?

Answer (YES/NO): NO